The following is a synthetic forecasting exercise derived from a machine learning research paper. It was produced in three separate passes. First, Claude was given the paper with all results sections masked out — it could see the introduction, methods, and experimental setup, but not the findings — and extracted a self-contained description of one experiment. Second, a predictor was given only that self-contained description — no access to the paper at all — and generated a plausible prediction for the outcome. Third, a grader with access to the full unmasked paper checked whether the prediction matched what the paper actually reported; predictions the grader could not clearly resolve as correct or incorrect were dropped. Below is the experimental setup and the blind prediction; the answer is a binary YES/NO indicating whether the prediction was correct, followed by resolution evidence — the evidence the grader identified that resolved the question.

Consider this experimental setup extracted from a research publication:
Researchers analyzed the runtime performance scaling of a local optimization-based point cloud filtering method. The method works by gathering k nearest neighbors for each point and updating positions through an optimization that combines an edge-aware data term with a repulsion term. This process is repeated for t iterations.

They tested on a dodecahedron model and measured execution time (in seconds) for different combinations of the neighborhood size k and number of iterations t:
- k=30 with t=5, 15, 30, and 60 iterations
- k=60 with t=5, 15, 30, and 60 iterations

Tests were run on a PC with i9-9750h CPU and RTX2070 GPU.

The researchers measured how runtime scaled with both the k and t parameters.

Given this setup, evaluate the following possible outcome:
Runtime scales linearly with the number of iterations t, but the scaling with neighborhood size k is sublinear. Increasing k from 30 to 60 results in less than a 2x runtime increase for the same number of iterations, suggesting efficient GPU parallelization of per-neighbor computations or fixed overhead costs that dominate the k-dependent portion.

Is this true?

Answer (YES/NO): YES